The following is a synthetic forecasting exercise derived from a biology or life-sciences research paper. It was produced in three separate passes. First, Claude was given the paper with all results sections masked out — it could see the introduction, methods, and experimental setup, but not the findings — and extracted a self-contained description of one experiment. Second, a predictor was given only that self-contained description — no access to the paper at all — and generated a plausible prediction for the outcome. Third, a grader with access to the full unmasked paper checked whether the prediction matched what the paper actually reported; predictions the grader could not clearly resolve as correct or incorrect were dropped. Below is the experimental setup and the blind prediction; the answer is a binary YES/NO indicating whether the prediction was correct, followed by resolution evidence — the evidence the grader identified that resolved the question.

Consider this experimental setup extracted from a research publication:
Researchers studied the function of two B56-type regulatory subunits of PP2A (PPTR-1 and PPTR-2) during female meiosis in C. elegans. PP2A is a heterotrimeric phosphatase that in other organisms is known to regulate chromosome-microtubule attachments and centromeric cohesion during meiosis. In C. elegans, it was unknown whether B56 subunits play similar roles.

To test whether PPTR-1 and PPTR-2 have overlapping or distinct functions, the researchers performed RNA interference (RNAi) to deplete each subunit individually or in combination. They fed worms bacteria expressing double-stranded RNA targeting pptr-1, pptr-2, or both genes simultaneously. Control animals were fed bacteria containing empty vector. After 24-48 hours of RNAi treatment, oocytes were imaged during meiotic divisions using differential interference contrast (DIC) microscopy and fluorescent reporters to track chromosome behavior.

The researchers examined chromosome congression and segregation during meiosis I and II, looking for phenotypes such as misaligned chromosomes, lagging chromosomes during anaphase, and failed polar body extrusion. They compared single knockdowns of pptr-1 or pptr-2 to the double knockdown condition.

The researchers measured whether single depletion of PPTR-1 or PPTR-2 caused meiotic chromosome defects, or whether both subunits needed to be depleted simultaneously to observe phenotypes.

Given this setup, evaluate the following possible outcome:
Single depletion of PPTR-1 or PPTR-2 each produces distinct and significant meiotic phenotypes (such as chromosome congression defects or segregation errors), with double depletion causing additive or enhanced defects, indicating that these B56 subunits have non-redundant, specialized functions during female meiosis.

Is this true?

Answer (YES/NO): NO